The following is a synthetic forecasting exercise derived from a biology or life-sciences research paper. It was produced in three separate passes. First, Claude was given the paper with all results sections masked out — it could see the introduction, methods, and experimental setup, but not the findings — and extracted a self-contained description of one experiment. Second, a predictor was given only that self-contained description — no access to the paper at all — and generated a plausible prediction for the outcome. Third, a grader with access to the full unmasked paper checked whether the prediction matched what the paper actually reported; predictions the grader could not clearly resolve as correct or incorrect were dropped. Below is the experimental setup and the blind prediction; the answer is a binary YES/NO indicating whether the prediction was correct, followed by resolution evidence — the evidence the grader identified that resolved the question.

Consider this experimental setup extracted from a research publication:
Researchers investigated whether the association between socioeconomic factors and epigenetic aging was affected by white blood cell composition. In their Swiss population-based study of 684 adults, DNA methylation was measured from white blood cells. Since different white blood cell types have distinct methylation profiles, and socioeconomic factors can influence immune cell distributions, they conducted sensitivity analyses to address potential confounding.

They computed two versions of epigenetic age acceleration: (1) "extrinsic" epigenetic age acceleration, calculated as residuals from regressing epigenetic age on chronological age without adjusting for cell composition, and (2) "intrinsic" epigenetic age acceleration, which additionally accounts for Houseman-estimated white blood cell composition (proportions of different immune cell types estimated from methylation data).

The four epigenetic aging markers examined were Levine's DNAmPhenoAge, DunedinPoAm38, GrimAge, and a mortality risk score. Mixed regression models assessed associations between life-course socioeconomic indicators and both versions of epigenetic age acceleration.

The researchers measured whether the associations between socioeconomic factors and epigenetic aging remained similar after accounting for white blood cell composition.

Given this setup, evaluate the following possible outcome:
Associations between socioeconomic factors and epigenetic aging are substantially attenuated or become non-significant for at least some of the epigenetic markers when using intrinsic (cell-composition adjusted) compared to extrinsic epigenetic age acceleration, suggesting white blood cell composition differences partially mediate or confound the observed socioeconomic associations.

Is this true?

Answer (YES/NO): NO